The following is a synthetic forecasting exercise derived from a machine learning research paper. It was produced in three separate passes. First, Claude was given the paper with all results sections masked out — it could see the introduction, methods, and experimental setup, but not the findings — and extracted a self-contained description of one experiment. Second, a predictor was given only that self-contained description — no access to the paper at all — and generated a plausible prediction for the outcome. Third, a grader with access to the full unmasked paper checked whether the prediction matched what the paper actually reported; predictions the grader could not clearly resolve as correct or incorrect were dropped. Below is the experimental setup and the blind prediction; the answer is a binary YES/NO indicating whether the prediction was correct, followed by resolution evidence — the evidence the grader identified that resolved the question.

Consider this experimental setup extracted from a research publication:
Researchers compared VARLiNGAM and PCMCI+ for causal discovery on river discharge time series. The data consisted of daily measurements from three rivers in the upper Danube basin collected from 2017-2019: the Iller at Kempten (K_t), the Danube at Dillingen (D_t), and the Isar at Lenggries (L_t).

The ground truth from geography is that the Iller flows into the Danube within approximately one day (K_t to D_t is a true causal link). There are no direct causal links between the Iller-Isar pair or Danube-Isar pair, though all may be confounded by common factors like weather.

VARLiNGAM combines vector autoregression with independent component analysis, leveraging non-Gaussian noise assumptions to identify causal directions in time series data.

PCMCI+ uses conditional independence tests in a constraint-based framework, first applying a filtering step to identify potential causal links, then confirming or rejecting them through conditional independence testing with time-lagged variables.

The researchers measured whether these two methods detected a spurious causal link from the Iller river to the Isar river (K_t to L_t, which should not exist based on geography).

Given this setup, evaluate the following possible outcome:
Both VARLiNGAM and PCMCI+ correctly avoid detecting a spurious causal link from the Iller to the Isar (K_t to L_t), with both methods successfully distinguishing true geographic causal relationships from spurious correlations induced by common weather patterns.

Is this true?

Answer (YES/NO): NO